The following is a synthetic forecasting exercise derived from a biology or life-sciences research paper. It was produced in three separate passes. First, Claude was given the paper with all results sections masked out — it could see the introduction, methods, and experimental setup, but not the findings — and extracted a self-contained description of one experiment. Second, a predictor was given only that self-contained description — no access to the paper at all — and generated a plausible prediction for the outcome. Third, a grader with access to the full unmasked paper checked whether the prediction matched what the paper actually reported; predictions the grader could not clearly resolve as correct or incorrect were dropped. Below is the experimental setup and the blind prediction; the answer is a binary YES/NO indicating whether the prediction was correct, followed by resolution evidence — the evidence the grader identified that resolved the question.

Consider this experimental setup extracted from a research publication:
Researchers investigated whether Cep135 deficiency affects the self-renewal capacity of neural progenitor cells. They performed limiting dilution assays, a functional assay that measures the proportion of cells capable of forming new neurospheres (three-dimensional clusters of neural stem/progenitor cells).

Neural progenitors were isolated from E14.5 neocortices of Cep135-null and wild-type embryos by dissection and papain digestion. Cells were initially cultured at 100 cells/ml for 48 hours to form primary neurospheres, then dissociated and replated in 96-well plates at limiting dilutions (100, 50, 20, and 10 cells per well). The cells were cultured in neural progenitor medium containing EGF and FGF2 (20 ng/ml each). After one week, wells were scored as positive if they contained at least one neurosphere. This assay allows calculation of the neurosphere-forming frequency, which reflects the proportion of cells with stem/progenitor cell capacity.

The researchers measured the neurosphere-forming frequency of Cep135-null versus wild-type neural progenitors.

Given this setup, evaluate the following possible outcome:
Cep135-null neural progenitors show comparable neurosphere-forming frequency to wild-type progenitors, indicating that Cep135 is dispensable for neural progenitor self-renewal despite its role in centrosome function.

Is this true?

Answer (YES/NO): NO